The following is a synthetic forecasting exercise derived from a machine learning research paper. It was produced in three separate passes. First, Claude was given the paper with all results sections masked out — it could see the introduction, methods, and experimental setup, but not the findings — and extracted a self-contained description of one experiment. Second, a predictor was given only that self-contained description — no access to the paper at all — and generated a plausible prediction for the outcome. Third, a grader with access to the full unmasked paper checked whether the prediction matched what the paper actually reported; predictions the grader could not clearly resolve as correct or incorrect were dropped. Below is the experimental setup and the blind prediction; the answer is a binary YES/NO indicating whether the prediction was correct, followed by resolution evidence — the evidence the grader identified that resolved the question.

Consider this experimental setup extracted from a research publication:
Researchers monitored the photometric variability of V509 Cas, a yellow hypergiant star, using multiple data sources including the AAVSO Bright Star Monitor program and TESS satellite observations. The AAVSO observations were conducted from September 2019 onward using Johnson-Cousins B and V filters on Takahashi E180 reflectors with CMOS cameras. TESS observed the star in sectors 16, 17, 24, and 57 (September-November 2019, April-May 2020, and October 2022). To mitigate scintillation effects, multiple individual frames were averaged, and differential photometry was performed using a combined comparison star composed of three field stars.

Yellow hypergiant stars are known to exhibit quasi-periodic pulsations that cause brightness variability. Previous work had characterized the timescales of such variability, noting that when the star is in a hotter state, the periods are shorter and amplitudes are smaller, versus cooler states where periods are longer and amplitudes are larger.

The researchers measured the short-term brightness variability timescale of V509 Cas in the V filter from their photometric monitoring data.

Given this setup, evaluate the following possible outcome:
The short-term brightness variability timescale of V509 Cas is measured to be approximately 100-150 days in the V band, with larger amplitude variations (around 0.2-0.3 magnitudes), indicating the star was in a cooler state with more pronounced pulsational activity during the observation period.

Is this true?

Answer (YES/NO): NO